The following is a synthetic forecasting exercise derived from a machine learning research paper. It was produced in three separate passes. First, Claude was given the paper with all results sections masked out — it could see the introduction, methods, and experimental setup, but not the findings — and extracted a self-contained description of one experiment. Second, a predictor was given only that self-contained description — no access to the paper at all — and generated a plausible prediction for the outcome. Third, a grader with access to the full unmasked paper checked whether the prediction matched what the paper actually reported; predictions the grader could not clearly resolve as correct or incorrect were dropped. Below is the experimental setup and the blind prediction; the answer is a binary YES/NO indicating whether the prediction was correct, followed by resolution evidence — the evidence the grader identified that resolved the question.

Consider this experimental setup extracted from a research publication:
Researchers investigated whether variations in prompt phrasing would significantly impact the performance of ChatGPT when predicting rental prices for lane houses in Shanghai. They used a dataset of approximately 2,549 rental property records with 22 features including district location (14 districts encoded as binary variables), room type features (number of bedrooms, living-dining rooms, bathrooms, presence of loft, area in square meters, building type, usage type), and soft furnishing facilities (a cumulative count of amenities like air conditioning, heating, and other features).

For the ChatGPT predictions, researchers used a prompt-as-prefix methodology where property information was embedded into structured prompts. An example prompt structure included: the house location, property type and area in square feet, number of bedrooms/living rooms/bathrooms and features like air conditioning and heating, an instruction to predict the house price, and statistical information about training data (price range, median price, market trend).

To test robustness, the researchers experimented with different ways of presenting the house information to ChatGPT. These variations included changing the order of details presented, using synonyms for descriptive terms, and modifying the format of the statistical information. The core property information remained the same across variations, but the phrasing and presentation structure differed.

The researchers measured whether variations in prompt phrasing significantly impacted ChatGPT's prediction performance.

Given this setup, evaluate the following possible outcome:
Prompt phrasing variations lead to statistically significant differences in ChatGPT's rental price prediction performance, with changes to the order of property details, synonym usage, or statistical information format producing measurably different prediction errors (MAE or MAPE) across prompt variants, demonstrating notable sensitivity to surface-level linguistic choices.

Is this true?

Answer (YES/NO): NO